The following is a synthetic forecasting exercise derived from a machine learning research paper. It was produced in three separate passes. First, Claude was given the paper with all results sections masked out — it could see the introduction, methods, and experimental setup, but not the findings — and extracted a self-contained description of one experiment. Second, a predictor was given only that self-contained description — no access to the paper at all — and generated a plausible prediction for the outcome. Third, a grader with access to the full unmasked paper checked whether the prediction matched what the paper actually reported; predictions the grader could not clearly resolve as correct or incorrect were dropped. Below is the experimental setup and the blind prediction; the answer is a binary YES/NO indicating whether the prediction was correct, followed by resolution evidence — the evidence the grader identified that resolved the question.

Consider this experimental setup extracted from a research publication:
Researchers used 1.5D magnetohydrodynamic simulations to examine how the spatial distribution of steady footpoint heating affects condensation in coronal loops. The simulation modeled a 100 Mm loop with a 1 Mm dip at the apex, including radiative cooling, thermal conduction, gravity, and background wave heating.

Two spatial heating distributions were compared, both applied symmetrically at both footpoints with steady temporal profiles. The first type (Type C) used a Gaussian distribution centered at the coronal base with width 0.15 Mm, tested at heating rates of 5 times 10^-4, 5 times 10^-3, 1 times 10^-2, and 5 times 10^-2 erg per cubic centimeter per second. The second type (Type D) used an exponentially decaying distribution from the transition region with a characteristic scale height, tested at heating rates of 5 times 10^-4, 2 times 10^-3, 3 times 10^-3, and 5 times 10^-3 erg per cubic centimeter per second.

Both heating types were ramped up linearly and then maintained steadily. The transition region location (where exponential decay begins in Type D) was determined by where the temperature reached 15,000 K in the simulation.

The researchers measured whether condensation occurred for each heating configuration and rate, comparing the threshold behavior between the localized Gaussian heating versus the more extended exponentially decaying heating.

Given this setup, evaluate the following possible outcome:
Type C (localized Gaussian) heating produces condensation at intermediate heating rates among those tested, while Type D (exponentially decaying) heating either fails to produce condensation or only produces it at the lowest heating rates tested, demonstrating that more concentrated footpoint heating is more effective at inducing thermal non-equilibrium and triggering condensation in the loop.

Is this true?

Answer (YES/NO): NO